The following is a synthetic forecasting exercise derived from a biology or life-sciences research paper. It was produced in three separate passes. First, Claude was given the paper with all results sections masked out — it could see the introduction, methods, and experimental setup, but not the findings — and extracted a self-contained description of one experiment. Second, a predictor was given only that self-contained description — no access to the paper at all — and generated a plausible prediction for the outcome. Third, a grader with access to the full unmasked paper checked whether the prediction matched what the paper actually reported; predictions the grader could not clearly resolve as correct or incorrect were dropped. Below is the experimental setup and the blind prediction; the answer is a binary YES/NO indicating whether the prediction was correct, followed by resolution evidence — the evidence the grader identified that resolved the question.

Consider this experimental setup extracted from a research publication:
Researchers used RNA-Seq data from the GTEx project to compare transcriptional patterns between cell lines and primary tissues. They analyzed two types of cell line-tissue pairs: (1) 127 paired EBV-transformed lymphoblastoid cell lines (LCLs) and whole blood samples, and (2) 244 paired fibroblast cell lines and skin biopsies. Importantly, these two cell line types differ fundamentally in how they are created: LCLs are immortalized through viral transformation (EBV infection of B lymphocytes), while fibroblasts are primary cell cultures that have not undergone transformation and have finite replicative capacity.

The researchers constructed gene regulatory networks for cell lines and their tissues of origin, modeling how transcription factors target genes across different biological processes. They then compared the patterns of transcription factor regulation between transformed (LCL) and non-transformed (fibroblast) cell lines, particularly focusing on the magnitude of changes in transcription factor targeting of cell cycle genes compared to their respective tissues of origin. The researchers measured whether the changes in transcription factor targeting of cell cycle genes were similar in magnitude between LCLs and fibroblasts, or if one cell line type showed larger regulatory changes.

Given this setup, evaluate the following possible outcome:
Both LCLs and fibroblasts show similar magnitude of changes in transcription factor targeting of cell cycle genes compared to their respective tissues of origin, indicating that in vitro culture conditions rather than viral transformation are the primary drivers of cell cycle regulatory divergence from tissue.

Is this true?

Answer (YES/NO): NO